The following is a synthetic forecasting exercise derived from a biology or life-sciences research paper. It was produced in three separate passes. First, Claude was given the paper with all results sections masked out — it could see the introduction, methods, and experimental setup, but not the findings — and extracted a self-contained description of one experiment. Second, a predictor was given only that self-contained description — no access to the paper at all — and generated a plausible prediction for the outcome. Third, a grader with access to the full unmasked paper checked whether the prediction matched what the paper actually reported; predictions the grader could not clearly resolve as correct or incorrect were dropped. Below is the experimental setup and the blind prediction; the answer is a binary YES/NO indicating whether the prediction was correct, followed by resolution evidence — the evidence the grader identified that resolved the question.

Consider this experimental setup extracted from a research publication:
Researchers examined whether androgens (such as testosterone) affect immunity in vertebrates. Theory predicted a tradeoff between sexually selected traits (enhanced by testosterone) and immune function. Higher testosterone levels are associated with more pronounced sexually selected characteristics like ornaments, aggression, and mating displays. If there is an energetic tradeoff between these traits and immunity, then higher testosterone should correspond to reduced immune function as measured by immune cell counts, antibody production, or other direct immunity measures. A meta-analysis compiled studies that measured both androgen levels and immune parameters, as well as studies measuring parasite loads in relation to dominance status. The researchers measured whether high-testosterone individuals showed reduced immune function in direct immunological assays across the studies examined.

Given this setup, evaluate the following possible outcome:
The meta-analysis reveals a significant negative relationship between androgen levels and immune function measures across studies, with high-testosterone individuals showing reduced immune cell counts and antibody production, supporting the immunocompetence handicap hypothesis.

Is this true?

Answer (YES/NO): NO